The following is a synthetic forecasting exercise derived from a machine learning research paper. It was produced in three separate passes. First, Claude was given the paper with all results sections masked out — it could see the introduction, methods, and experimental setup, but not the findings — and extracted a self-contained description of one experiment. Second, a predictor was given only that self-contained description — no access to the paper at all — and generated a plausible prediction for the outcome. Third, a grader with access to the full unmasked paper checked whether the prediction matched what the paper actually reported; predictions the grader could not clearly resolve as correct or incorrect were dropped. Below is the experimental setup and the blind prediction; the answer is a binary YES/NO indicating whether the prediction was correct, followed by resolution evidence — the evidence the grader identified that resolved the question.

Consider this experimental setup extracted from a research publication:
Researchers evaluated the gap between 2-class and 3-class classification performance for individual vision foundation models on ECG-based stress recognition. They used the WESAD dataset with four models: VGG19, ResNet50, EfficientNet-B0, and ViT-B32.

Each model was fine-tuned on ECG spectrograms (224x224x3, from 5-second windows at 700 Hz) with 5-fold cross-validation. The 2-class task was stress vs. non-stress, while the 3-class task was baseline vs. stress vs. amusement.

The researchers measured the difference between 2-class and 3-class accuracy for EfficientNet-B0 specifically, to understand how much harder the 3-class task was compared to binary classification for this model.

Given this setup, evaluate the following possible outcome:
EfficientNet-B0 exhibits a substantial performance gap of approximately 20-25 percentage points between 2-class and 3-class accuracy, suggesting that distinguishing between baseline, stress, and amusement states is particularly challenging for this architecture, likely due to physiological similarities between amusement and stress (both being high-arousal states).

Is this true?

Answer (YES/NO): NO